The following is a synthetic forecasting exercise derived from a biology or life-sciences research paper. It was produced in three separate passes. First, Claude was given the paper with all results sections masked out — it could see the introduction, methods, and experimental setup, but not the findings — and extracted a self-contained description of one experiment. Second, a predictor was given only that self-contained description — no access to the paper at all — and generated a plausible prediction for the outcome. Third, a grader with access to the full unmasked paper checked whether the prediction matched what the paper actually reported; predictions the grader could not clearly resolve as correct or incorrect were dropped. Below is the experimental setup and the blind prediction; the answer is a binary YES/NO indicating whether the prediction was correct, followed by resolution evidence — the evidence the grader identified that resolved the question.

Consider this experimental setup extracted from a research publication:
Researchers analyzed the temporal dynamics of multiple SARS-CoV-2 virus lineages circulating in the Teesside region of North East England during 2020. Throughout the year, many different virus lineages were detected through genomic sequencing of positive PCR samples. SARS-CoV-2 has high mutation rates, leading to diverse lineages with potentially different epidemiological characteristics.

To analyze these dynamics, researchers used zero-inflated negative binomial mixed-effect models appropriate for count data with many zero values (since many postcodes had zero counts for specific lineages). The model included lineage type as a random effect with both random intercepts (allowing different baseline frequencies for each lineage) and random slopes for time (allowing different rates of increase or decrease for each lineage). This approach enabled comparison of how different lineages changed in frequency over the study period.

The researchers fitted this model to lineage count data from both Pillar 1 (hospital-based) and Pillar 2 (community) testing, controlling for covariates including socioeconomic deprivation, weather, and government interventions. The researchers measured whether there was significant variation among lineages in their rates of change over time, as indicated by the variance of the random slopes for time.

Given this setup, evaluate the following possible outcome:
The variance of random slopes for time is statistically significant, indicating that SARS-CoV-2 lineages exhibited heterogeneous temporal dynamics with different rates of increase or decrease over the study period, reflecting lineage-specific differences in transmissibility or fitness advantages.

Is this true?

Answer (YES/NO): YES